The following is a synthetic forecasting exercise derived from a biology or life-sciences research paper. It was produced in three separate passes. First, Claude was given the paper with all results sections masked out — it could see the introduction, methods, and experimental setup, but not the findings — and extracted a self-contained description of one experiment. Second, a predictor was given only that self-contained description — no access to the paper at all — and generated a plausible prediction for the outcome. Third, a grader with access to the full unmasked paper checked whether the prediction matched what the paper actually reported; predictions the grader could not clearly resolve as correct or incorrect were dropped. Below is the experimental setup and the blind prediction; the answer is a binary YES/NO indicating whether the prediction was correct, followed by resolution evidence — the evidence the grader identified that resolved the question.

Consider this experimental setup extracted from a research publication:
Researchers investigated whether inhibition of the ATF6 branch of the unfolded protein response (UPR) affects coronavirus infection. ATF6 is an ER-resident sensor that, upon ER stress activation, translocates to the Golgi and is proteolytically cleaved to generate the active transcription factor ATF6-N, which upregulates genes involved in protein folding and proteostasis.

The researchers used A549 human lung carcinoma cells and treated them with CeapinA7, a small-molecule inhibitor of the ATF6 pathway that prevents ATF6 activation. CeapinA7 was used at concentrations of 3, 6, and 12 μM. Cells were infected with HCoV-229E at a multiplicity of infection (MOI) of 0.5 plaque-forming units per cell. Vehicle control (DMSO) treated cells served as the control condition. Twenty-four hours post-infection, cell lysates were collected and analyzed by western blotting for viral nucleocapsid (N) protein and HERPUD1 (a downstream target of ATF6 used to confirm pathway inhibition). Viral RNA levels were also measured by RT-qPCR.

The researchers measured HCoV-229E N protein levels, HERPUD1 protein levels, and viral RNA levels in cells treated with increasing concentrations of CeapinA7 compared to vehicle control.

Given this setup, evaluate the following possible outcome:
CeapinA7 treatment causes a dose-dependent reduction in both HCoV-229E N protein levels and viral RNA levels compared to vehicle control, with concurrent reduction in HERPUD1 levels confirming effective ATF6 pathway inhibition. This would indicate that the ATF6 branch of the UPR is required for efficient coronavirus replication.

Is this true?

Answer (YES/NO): NO